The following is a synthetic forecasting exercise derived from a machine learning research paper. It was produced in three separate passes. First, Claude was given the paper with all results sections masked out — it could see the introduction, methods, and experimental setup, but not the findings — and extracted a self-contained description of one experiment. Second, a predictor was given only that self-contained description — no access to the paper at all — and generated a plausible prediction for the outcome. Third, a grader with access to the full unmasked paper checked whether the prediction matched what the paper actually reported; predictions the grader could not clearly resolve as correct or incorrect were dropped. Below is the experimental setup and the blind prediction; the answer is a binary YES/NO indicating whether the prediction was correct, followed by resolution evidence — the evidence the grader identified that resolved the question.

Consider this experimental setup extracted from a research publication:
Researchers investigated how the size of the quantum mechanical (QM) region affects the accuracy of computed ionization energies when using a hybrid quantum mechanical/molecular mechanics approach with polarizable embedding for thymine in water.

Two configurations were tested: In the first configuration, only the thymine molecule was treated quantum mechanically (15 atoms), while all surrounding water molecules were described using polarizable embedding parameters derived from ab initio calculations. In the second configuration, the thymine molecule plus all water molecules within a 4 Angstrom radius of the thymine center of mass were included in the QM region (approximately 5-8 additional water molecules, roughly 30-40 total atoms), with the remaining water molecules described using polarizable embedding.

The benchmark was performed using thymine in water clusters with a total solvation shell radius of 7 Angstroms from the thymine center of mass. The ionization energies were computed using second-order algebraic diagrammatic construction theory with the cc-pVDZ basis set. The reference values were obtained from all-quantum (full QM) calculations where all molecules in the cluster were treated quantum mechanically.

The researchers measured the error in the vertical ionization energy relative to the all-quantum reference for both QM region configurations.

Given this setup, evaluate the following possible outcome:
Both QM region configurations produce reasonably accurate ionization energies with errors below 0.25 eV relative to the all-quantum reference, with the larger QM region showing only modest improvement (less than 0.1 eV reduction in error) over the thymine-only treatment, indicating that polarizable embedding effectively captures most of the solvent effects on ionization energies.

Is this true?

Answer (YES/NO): NO